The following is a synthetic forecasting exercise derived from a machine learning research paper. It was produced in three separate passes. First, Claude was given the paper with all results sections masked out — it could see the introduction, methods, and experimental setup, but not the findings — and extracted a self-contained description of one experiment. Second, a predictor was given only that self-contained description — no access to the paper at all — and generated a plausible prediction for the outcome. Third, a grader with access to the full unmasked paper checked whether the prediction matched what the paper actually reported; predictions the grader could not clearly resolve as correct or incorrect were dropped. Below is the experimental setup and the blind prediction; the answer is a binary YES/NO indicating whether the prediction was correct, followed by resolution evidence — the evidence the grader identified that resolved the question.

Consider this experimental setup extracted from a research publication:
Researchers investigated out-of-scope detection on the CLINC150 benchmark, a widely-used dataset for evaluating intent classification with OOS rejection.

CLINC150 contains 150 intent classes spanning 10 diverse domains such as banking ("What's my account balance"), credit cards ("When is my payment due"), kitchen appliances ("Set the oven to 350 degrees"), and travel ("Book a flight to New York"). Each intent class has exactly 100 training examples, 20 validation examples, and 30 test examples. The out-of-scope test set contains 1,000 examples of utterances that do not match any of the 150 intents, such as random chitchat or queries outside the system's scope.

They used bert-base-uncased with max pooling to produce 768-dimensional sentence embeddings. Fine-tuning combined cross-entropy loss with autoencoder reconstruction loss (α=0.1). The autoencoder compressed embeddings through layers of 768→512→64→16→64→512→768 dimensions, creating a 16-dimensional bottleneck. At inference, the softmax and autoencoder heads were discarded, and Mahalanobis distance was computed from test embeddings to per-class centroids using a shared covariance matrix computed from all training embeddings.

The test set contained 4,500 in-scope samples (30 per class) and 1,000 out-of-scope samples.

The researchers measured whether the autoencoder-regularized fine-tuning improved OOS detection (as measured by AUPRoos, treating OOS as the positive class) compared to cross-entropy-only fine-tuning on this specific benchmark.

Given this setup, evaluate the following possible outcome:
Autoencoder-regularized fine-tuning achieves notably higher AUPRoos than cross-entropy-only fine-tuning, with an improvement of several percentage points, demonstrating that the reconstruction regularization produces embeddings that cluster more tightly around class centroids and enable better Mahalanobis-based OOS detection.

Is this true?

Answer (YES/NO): NO